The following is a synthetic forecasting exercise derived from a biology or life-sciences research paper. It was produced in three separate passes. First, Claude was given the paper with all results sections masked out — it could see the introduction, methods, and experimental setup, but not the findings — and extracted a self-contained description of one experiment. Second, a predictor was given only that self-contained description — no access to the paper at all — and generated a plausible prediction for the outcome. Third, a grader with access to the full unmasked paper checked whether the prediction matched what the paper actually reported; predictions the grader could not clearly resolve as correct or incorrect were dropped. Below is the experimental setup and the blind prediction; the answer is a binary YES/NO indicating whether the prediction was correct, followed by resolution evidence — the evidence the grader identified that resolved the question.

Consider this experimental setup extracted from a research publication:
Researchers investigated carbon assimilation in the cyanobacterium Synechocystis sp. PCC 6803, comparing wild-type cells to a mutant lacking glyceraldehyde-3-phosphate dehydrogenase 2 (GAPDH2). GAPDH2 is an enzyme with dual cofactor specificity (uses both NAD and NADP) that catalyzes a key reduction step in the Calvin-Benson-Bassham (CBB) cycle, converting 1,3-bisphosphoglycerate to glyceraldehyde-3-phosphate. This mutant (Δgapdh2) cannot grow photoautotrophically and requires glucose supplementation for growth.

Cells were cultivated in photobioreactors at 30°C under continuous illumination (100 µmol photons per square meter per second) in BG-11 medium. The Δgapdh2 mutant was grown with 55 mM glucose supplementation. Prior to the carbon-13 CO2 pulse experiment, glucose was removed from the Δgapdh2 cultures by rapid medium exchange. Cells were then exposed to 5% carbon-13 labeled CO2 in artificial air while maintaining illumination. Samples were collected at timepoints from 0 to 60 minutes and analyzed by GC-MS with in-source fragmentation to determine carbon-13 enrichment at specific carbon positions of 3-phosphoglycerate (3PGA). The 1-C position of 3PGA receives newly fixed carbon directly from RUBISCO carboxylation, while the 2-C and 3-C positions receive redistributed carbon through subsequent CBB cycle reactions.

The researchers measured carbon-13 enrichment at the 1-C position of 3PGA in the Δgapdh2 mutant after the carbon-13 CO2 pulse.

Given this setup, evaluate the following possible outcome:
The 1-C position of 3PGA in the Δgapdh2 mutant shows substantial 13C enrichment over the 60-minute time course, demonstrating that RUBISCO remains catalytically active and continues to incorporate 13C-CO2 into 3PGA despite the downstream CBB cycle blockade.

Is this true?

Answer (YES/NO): YES